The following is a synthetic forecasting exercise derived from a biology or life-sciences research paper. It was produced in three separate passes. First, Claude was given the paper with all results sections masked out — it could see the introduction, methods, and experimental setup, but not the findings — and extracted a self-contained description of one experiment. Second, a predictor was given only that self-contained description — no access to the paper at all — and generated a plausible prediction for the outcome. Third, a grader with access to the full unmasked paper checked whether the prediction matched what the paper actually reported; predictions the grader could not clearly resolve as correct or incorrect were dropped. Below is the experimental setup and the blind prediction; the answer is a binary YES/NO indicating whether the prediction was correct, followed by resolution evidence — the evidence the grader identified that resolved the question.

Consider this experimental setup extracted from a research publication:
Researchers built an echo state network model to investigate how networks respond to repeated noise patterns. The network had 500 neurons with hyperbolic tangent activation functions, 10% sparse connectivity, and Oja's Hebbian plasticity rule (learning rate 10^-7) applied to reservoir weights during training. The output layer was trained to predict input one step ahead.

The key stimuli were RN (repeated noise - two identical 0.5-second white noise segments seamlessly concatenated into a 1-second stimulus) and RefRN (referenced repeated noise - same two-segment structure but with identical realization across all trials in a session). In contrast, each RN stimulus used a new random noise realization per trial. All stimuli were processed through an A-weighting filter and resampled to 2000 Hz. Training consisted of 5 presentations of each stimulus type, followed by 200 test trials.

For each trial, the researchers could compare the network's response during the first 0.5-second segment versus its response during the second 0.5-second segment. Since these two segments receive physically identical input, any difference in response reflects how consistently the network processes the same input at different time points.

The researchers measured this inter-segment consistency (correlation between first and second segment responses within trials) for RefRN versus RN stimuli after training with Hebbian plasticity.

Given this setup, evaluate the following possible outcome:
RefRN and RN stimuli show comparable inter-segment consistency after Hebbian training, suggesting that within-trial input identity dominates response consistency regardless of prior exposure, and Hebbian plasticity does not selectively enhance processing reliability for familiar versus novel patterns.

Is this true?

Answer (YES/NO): NO